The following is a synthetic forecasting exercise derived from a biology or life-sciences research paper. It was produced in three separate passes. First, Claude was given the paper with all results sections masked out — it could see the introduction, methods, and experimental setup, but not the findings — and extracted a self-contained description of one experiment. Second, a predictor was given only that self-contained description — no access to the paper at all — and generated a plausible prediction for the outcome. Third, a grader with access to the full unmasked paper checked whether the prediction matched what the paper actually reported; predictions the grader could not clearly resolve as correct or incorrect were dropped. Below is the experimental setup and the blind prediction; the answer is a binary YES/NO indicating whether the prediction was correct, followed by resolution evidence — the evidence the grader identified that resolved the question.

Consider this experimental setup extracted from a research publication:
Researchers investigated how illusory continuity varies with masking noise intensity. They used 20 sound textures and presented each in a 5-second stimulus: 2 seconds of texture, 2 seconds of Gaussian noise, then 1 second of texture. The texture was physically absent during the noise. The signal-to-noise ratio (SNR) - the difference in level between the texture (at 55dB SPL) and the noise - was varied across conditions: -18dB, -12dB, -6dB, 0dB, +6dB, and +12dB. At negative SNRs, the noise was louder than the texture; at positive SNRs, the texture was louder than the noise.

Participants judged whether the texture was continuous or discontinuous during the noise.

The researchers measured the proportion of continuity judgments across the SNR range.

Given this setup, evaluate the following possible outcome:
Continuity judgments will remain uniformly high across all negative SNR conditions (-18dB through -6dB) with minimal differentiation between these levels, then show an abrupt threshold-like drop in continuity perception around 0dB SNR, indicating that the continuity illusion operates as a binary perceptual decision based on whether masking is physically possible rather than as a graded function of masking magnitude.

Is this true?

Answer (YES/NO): NO